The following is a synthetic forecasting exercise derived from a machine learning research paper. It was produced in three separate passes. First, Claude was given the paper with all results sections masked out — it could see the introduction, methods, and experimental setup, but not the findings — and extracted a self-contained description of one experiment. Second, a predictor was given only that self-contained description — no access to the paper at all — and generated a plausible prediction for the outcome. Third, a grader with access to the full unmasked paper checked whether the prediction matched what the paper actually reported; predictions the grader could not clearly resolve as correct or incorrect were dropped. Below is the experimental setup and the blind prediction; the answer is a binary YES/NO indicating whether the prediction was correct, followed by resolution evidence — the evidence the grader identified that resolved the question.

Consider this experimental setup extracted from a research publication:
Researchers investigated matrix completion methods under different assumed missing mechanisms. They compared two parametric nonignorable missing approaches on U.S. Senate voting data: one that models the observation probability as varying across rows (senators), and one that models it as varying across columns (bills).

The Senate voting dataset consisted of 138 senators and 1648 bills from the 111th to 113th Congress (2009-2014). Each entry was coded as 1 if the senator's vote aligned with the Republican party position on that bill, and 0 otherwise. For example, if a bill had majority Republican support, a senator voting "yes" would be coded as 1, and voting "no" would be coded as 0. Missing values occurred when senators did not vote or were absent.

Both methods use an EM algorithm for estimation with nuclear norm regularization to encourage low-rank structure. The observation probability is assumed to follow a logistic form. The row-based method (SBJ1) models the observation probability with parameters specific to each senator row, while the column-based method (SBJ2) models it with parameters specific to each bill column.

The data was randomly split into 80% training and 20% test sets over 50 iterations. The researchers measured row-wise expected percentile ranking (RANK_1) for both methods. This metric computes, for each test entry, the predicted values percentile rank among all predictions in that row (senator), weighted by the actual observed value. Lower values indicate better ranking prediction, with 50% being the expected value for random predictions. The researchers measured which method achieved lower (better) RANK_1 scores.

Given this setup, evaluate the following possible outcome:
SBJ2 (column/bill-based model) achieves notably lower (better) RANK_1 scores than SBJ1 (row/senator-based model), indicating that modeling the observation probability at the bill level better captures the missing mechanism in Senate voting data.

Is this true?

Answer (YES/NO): NO